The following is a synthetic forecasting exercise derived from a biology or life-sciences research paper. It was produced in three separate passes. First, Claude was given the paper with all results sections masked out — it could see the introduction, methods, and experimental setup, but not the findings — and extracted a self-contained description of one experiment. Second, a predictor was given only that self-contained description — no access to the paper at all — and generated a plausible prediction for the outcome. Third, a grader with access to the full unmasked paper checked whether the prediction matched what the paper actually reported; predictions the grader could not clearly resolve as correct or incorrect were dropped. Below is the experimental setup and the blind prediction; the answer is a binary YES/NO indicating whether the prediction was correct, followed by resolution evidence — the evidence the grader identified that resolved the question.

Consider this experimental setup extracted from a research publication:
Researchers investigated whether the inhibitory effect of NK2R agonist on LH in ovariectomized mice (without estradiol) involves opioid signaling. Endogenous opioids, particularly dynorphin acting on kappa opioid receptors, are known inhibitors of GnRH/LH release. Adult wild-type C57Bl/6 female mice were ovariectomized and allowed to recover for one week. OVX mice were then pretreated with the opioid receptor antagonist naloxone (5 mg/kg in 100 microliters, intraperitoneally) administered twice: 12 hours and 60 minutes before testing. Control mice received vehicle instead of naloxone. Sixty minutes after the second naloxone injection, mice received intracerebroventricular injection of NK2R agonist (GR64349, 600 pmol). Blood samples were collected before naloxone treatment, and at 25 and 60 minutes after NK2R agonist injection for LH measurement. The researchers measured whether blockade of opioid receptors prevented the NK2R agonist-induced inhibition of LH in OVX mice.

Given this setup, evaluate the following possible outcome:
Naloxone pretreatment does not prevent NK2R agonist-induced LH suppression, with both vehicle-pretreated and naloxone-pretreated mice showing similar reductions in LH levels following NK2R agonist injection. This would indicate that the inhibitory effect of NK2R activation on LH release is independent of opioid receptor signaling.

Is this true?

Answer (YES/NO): NO